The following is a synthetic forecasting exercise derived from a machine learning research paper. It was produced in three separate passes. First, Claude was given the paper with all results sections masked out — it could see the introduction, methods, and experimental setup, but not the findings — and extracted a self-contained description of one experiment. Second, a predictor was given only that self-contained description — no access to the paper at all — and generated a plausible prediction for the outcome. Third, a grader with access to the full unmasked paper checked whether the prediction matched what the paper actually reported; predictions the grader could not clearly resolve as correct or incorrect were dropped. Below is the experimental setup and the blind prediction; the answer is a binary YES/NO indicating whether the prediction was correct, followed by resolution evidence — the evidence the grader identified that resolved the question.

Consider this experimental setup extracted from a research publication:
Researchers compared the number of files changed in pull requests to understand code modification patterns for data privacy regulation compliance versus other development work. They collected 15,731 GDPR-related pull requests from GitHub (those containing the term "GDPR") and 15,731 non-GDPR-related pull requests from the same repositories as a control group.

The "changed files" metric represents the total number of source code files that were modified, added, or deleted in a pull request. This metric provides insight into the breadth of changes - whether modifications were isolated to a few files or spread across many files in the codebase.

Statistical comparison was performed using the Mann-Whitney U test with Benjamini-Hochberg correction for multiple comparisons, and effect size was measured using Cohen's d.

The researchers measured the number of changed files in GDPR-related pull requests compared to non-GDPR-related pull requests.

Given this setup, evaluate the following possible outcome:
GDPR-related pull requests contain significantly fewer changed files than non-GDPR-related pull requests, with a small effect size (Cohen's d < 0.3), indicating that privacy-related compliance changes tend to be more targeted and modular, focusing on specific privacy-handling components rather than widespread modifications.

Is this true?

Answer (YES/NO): NO